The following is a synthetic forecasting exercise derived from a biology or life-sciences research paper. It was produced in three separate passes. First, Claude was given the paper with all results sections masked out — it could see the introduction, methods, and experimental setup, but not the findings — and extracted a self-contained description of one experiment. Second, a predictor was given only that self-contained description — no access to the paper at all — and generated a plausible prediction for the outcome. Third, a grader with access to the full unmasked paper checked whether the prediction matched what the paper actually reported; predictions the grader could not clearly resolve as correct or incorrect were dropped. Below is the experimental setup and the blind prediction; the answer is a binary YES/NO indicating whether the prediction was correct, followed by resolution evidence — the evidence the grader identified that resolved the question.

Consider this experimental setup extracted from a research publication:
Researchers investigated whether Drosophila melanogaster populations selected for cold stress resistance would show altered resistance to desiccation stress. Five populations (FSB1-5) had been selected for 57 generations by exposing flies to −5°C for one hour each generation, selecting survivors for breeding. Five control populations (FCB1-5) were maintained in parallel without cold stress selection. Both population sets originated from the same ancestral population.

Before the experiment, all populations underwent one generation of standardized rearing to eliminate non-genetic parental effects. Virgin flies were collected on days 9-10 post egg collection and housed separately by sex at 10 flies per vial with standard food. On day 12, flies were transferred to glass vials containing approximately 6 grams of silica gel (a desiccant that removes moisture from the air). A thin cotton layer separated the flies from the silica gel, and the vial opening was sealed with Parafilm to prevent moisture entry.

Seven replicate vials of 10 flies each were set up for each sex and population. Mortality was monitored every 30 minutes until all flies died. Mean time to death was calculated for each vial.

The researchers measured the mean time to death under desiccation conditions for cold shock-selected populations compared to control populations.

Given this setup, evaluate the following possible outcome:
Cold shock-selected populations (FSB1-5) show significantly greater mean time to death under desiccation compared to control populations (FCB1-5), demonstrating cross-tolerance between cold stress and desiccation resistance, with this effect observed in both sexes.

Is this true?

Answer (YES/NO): NO